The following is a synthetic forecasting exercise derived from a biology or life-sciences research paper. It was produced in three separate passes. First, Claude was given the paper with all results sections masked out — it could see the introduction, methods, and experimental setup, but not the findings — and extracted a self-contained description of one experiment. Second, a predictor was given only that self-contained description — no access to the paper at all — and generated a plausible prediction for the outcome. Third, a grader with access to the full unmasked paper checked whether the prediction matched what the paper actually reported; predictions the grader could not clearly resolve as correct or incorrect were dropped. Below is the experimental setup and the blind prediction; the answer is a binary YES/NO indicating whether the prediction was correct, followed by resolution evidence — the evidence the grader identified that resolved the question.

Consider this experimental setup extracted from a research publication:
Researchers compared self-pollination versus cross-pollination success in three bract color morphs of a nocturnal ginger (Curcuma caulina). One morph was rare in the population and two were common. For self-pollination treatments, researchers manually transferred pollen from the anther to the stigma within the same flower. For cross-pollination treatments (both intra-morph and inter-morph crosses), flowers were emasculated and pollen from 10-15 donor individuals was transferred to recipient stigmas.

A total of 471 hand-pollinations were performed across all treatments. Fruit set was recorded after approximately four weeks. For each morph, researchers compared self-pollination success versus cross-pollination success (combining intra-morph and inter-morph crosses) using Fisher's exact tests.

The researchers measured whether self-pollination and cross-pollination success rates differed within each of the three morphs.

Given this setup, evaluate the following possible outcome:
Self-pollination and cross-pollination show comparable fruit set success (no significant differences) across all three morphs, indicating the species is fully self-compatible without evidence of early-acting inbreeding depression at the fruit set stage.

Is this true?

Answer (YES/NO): NO